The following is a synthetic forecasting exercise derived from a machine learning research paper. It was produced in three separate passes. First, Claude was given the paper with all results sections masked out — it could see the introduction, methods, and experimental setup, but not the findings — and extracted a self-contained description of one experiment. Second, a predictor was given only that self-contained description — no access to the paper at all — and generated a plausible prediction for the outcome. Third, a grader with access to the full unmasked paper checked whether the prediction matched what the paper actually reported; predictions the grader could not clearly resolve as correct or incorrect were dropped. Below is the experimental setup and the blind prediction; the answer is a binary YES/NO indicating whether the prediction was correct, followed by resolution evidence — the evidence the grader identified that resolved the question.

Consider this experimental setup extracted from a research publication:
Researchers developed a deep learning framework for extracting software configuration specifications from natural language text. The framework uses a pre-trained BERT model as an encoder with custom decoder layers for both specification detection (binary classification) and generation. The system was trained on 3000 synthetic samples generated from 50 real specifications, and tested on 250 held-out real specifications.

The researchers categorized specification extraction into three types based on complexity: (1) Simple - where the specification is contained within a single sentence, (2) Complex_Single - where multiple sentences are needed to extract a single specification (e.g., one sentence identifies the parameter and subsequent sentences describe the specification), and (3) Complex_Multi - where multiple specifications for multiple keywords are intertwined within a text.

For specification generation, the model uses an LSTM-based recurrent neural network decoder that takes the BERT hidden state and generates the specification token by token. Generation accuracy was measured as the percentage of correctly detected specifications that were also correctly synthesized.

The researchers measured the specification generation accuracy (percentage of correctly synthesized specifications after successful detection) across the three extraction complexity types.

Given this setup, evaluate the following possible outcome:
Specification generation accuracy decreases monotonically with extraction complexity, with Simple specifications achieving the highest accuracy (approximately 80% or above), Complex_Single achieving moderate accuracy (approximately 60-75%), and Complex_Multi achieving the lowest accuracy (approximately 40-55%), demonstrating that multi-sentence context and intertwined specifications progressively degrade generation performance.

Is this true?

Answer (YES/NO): NO